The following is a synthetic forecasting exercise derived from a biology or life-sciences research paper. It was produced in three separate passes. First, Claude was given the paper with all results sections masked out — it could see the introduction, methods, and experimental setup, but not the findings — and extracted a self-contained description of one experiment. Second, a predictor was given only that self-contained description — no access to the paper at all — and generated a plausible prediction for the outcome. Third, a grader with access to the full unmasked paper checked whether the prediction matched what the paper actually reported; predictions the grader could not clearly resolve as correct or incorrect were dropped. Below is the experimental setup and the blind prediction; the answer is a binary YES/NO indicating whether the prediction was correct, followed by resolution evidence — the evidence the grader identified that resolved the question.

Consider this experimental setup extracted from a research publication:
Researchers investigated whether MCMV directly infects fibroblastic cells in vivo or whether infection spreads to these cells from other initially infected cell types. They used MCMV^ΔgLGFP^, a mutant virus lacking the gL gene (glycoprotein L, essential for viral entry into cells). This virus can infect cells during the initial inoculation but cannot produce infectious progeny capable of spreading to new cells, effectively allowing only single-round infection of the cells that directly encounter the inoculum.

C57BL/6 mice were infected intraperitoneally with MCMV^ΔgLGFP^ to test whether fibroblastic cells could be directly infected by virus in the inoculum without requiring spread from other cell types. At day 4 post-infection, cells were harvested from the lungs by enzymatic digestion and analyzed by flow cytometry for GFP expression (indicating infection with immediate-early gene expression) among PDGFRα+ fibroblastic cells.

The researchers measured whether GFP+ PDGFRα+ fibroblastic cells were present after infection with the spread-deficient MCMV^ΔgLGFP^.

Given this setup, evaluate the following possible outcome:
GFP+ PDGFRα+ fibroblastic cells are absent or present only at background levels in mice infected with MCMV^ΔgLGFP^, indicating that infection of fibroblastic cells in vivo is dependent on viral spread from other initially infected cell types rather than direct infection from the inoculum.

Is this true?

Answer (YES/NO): NO